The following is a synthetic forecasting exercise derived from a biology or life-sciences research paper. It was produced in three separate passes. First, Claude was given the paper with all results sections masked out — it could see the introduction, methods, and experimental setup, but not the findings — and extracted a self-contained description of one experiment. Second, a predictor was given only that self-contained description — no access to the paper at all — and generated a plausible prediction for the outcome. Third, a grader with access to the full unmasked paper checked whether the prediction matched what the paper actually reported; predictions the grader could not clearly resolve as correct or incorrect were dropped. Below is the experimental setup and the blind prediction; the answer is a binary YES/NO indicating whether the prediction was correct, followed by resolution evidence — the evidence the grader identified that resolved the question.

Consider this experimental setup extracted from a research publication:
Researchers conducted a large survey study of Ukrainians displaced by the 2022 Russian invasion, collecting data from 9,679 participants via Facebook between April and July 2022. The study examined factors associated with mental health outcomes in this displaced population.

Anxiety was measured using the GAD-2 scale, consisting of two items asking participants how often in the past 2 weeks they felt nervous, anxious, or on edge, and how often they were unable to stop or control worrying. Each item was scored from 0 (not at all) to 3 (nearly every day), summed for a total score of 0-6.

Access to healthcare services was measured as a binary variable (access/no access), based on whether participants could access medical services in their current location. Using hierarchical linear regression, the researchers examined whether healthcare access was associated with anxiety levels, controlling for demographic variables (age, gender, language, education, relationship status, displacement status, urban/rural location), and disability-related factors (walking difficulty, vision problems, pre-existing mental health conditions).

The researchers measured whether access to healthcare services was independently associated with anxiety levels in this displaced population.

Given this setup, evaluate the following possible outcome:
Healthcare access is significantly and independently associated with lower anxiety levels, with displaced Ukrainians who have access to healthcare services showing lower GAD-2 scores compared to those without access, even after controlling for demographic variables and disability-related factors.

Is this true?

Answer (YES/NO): YES